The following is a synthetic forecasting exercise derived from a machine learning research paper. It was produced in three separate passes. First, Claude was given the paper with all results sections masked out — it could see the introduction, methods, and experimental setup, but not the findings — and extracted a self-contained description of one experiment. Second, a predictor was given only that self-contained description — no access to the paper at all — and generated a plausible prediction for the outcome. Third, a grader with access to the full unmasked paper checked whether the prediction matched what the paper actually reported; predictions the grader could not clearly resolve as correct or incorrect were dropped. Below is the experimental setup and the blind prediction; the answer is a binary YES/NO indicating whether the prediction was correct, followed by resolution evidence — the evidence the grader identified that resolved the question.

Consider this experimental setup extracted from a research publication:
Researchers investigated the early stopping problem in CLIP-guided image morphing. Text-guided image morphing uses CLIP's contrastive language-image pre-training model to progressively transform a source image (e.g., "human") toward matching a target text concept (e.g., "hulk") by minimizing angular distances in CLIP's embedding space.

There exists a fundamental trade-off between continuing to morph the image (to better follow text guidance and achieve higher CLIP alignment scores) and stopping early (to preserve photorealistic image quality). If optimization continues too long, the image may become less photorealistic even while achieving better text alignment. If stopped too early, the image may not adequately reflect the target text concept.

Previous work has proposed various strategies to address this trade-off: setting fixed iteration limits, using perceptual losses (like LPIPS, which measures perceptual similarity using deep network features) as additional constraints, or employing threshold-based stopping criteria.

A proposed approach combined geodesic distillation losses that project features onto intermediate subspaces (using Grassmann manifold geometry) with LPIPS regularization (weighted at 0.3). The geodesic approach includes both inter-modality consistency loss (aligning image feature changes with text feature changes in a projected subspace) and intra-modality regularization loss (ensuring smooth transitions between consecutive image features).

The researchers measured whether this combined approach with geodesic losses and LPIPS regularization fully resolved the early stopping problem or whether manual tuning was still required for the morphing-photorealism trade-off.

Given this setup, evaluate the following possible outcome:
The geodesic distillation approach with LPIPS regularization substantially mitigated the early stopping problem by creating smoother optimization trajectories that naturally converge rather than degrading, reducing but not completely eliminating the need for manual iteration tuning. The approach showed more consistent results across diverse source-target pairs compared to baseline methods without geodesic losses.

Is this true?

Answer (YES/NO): NO